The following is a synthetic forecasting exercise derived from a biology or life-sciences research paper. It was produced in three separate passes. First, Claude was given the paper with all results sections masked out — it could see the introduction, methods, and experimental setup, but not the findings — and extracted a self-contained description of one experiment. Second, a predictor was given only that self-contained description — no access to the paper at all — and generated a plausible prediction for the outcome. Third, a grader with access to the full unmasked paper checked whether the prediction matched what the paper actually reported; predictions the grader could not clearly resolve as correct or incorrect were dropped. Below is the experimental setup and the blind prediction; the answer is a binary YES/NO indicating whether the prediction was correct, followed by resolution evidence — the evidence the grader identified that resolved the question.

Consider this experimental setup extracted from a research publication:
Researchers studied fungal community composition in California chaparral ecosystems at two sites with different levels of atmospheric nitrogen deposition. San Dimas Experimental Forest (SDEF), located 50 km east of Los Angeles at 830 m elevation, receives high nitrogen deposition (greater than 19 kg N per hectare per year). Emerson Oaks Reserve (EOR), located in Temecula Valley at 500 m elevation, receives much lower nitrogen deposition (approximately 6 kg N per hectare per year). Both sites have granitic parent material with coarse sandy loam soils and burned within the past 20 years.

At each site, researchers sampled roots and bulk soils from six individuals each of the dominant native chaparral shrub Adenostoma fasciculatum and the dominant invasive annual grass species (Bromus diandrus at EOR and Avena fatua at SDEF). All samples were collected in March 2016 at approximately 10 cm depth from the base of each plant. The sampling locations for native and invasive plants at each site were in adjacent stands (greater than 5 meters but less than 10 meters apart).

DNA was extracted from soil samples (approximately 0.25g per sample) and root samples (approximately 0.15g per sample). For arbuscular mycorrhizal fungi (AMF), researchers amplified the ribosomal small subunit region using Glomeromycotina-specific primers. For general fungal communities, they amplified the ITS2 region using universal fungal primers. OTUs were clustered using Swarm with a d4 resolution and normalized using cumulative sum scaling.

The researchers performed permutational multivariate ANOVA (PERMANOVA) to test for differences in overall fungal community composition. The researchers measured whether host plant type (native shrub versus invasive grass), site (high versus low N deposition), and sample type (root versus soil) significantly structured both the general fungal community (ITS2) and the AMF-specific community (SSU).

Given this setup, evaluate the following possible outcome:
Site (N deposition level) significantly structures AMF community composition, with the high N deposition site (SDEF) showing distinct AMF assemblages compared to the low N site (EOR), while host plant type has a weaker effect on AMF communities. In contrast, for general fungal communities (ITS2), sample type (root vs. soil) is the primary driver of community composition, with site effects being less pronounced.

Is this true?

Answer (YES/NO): NO